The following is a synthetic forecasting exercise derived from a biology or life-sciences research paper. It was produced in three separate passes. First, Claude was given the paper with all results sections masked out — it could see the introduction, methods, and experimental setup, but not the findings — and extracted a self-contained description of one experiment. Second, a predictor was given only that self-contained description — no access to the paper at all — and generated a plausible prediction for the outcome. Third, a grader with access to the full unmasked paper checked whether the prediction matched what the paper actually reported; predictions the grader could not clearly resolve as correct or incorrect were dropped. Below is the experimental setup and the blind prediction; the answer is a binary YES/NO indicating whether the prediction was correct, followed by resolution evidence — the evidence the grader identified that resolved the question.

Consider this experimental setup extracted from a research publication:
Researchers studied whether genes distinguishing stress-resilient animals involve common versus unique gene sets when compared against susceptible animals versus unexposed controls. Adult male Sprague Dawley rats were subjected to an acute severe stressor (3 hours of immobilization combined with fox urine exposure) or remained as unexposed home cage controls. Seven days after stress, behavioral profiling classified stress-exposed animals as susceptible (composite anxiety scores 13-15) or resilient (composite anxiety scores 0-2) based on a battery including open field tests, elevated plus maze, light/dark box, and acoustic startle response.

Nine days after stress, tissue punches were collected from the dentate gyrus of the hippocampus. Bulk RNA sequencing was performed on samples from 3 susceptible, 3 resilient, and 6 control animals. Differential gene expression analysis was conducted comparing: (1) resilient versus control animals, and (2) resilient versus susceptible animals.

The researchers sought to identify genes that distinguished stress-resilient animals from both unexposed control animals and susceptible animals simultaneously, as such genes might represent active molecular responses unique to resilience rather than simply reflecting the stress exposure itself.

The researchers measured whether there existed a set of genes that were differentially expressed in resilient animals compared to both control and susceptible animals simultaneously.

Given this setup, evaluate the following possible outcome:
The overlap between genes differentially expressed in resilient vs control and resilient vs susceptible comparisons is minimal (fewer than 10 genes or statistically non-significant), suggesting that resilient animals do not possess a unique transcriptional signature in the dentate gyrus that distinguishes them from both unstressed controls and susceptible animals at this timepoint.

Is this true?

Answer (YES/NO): NO